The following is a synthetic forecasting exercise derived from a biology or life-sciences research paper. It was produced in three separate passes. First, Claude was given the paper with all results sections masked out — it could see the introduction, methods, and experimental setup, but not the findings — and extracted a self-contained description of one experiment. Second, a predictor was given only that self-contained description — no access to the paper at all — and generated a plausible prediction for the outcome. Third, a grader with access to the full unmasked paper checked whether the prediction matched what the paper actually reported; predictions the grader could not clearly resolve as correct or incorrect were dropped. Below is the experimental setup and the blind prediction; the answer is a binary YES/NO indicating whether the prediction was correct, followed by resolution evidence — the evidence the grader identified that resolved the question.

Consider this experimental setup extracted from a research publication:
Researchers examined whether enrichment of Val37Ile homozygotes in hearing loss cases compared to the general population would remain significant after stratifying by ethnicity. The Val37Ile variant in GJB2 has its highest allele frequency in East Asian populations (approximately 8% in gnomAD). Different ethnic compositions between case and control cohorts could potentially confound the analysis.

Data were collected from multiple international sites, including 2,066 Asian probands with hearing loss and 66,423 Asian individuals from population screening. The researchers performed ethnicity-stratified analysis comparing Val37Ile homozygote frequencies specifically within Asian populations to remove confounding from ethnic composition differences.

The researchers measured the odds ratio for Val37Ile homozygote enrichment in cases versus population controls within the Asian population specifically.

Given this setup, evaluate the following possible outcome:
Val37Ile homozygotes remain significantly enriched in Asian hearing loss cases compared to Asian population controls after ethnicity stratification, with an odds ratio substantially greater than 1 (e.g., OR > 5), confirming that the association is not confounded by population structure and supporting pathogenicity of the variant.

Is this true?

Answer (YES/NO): YES